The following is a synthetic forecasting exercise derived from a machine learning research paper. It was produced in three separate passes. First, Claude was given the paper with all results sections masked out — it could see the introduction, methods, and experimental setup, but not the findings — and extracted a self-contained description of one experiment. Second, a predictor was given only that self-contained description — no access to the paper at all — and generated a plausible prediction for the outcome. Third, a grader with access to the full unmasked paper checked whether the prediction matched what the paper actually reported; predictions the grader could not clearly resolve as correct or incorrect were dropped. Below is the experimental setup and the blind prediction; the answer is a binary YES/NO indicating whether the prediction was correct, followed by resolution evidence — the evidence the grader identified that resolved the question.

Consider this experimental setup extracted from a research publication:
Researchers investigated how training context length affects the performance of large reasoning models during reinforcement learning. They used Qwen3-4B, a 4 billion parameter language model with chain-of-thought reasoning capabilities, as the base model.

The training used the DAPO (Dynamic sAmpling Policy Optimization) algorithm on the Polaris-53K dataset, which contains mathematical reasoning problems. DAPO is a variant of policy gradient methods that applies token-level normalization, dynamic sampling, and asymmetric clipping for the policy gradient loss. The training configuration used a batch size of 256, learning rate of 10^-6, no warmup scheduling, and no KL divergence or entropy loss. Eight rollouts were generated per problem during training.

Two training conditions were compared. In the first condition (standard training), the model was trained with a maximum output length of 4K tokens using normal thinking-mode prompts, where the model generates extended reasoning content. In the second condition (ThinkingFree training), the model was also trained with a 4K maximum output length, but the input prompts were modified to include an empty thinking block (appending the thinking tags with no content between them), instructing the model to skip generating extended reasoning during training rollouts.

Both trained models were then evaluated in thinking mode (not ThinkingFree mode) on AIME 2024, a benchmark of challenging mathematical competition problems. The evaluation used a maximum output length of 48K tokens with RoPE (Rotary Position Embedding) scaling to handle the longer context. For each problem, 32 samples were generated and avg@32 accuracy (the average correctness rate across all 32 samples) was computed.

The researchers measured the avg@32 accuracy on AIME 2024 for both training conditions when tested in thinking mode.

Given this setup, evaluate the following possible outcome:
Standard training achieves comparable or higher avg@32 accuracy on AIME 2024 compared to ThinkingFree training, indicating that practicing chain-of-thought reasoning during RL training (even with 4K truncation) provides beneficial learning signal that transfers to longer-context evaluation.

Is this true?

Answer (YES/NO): NO